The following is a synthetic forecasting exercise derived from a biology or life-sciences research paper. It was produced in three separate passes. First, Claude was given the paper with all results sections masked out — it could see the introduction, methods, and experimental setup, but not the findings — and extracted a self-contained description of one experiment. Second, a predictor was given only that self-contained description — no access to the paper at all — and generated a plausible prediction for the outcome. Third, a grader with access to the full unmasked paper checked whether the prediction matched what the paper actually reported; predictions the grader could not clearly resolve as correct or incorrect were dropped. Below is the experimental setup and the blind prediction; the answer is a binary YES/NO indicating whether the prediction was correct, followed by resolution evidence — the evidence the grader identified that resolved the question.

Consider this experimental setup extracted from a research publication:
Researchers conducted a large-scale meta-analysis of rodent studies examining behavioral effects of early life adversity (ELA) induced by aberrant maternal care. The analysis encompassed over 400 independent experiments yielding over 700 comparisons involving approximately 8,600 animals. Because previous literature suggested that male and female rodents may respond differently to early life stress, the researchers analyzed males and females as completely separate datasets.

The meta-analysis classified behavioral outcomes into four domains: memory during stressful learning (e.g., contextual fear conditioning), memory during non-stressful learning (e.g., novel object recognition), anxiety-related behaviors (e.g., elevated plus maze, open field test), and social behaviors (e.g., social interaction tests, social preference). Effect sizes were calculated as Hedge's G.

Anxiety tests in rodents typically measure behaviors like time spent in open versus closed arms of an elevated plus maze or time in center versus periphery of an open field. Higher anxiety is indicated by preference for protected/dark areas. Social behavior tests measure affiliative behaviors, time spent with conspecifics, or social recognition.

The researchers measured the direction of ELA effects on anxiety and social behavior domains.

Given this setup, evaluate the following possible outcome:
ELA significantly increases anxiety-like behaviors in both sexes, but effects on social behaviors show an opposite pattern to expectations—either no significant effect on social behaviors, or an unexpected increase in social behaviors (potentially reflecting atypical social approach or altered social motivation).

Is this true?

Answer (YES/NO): NO